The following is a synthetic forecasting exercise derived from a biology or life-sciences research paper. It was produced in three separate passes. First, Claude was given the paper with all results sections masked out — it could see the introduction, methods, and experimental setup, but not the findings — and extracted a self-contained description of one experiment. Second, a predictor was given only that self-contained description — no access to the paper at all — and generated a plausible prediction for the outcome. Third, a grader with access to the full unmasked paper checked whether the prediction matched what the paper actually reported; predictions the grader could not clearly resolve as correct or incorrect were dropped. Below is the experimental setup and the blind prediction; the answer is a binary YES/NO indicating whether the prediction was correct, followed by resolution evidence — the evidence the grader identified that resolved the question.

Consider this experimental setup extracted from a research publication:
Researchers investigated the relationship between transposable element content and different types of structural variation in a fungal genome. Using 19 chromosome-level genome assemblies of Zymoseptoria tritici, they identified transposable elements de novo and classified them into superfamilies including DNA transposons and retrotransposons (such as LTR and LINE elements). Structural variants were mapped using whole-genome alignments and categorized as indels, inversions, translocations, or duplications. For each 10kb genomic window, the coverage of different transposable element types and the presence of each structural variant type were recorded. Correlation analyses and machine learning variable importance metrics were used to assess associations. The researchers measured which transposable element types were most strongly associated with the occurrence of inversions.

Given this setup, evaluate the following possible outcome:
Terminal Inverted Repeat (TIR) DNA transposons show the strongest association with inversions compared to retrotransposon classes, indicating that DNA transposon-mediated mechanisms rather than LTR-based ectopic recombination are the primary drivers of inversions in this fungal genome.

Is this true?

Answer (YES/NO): NO